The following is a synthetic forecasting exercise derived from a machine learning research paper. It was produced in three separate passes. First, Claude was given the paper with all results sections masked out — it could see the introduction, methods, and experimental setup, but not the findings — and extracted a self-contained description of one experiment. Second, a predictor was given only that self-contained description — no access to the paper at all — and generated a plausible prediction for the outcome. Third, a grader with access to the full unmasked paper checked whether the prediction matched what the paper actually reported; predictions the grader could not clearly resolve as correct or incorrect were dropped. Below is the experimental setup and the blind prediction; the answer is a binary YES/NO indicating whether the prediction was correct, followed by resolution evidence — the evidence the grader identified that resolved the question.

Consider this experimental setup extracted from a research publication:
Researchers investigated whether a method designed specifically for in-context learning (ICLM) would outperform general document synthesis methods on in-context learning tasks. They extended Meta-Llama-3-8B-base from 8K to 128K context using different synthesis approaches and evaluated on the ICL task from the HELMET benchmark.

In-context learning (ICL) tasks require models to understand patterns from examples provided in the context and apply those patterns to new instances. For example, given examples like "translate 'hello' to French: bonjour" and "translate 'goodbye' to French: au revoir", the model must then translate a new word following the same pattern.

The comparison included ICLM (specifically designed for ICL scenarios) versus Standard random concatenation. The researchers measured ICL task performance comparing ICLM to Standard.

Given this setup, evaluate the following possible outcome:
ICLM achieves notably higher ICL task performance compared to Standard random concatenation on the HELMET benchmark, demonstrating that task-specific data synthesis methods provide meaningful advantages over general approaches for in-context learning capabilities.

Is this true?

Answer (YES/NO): NO